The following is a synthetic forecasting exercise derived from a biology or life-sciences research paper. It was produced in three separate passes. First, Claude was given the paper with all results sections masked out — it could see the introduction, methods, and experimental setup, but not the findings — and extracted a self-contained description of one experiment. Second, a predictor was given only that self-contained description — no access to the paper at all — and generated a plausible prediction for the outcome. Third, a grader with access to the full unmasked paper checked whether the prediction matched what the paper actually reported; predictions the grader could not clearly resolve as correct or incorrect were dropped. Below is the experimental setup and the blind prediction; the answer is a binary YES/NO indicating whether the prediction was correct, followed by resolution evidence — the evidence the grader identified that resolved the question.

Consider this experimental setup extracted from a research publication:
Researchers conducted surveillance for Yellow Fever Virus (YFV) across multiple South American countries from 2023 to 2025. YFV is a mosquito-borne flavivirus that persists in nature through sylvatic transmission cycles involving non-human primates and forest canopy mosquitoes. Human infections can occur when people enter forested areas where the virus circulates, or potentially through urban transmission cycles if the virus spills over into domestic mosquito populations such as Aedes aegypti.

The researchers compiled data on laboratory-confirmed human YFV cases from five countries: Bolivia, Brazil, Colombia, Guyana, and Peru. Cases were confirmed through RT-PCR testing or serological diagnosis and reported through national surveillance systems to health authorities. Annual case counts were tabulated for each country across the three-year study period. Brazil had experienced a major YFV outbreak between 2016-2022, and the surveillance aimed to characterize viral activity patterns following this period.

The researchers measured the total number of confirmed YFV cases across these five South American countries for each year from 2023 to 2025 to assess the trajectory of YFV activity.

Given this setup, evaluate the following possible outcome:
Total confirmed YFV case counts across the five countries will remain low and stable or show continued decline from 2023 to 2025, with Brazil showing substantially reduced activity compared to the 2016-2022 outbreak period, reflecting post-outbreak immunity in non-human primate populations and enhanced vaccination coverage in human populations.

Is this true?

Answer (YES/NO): NO